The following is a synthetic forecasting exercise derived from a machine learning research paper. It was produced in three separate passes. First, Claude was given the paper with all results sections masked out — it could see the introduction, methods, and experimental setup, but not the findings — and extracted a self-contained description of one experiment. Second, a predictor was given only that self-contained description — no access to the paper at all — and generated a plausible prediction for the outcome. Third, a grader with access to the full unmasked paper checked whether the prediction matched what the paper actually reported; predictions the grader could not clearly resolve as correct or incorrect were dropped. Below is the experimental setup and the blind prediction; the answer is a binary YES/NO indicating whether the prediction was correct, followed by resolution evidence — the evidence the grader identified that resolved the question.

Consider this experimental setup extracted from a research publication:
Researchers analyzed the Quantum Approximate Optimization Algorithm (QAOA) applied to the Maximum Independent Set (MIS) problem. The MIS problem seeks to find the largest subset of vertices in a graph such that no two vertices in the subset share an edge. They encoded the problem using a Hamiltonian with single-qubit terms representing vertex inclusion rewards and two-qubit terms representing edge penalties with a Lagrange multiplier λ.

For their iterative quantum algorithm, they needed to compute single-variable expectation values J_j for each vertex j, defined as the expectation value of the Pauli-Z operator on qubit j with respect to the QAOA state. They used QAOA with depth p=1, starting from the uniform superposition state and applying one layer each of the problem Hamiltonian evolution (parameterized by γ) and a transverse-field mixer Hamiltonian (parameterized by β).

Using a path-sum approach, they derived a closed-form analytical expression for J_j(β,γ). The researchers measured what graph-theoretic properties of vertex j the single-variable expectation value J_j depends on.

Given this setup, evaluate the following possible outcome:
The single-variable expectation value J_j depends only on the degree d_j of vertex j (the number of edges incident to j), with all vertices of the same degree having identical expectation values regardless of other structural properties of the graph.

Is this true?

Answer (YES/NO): YES